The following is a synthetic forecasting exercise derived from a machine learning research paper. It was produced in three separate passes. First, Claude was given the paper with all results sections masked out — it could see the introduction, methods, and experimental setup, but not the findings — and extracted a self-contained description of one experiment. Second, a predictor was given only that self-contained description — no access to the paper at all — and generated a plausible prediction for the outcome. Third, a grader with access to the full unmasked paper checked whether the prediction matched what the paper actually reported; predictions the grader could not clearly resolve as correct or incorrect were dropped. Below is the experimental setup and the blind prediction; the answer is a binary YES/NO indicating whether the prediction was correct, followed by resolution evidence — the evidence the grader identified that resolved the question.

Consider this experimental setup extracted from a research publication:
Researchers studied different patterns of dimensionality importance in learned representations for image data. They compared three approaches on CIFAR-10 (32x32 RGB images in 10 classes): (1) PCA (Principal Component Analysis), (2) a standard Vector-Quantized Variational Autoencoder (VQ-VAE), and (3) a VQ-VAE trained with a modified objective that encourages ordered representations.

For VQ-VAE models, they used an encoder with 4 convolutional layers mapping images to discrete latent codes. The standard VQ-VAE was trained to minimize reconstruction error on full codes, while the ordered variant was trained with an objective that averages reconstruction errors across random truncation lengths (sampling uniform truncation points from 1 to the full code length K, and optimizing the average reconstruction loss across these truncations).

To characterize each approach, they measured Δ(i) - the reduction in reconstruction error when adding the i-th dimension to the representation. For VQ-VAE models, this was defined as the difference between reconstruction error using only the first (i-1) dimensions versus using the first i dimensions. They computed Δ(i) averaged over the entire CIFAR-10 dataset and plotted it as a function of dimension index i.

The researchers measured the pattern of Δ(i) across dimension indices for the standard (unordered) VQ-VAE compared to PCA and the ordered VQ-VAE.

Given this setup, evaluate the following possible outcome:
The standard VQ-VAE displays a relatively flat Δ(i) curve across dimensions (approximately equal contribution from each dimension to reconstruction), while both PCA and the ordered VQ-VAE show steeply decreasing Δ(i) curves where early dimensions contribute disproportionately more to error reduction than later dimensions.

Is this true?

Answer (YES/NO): NO